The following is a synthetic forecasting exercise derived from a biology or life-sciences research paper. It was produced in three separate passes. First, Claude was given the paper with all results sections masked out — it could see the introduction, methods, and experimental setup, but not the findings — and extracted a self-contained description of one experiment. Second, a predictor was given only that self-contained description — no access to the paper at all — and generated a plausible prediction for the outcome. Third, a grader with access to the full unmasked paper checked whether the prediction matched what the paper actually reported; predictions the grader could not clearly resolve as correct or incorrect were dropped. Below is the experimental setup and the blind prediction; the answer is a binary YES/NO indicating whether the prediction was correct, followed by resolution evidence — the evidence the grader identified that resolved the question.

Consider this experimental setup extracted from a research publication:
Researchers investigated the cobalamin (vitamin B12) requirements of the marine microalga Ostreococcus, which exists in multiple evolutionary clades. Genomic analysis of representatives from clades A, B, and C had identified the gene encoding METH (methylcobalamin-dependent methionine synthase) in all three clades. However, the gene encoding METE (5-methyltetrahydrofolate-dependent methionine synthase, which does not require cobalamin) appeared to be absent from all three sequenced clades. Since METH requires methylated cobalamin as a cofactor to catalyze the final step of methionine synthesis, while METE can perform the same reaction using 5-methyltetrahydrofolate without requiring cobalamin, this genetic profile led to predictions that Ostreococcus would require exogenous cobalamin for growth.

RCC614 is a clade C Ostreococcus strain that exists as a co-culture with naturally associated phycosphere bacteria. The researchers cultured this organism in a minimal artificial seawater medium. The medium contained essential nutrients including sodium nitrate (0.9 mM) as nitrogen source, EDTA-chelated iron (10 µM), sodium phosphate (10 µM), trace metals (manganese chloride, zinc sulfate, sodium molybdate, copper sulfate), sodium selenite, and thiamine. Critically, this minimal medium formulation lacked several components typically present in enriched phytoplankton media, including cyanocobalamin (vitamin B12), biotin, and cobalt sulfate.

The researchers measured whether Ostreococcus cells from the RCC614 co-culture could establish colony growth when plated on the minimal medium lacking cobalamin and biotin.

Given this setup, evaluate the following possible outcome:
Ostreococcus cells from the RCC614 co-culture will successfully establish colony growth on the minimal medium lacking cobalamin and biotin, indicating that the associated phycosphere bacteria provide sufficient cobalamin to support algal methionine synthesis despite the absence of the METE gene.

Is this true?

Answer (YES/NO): NO